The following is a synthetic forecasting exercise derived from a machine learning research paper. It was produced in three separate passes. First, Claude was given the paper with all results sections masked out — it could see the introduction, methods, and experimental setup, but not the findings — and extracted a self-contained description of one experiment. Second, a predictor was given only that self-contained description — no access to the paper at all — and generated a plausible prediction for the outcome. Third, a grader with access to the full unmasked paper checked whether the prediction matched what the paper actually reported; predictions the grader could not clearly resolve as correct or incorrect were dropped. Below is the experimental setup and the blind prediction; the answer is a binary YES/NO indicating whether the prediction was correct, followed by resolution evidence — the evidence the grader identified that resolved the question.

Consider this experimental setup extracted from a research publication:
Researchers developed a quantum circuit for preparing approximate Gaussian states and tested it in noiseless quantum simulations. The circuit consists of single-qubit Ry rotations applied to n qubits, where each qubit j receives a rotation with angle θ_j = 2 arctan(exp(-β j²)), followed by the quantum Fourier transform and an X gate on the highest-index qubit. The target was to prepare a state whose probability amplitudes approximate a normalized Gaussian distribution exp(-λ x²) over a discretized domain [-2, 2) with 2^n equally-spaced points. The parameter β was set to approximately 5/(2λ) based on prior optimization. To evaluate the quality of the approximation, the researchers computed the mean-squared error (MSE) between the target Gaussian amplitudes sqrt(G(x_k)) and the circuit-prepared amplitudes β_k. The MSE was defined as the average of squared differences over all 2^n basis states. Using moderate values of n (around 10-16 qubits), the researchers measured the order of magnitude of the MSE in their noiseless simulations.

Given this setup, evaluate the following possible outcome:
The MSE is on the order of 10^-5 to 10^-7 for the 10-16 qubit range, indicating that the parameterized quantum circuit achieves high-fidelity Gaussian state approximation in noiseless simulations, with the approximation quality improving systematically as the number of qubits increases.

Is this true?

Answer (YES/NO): NO